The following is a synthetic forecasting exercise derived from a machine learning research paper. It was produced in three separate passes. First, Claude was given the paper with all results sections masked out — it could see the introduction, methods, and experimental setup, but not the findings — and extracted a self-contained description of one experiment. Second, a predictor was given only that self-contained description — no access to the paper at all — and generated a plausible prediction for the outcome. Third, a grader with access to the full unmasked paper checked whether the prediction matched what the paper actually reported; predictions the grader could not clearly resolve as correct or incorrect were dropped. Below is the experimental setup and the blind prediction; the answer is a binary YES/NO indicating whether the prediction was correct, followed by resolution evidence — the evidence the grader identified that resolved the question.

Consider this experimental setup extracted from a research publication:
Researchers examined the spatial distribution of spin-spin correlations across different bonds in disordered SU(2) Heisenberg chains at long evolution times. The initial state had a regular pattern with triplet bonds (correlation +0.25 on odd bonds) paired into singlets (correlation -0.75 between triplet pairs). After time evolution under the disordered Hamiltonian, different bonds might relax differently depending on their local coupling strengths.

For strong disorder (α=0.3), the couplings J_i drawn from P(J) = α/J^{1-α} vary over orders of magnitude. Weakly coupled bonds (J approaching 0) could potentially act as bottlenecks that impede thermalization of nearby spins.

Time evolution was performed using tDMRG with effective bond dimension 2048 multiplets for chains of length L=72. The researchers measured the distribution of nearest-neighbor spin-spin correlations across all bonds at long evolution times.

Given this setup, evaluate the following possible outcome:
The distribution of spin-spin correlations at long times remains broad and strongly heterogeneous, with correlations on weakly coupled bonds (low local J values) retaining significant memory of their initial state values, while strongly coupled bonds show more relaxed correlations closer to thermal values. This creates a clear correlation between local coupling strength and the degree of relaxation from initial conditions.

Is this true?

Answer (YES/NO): NO